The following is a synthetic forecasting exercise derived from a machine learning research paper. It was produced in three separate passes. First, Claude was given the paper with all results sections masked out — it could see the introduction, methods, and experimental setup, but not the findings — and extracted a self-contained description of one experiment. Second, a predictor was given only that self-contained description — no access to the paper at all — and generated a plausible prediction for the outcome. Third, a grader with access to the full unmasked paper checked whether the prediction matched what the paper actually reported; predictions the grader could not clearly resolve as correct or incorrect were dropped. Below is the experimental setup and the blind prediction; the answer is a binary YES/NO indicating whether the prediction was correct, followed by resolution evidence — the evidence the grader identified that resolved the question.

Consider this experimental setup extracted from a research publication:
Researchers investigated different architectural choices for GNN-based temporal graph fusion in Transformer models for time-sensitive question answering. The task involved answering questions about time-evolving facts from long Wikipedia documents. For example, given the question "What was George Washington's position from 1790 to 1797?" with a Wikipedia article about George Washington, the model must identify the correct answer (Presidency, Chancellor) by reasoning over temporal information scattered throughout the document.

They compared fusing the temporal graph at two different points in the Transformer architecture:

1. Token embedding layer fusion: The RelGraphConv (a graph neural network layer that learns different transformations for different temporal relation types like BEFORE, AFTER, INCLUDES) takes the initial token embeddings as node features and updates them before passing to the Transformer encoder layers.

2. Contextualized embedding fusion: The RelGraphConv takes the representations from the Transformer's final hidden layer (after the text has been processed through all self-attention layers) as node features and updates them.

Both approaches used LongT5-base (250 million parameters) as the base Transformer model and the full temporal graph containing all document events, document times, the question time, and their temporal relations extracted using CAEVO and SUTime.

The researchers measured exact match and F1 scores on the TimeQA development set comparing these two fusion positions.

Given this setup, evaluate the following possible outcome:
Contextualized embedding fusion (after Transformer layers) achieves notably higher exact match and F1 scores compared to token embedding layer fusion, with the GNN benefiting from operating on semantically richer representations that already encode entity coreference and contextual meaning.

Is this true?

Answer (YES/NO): NO